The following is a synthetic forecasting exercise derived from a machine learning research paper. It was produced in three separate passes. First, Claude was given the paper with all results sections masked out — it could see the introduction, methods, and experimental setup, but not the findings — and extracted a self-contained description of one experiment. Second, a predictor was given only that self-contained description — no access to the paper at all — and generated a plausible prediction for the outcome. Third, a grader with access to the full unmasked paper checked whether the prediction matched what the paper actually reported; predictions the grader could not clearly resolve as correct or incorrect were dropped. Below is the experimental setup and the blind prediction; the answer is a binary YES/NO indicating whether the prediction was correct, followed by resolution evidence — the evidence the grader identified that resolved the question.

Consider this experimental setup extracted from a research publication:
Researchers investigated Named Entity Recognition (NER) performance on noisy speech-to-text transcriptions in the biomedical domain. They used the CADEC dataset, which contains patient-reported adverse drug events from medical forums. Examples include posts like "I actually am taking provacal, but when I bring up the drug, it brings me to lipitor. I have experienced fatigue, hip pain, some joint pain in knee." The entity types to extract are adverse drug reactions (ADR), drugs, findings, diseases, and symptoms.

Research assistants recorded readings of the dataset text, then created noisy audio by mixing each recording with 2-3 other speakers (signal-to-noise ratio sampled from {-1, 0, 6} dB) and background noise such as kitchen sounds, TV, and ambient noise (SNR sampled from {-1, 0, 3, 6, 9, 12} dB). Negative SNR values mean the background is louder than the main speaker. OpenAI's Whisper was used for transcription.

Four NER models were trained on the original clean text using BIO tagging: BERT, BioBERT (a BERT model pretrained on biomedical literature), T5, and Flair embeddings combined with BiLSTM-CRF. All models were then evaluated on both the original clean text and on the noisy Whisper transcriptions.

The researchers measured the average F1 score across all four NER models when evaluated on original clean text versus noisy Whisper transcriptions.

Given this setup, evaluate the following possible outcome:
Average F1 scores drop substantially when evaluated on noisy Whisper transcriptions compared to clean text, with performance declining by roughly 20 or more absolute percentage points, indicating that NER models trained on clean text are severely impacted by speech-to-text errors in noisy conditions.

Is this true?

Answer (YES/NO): YES